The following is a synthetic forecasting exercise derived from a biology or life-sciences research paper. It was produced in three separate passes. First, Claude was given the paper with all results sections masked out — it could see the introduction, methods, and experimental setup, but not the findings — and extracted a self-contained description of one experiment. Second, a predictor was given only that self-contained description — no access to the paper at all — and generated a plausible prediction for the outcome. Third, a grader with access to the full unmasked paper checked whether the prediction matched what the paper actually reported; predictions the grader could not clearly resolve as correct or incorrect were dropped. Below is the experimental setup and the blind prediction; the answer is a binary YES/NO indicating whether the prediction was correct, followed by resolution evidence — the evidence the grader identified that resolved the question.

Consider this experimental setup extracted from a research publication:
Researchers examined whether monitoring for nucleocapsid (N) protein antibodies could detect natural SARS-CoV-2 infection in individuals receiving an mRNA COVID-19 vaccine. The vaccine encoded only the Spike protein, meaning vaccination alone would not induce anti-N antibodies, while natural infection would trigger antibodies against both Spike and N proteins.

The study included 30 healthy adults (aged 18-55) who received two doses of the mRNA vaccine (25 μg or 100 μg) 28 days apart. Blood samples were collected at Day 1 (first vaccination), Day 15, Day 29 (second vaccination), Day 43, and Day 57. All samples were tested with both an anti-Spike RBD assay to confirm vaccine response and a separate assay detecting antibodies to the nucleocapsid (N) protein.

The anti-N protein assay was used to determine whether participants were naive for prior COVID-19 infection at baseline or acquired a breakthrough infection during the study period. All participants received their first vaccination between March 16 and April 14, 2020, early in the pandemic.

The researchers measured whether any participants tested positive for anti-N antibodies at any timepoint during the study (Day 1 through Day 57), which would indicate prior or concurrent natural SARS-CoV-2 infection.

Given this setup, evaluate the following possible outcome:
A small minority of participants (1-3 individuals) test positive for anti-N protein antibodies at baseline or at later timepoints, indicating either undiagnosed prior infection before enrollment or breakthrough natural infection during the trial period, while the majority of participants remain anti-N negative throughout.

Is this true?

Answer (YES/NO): NO